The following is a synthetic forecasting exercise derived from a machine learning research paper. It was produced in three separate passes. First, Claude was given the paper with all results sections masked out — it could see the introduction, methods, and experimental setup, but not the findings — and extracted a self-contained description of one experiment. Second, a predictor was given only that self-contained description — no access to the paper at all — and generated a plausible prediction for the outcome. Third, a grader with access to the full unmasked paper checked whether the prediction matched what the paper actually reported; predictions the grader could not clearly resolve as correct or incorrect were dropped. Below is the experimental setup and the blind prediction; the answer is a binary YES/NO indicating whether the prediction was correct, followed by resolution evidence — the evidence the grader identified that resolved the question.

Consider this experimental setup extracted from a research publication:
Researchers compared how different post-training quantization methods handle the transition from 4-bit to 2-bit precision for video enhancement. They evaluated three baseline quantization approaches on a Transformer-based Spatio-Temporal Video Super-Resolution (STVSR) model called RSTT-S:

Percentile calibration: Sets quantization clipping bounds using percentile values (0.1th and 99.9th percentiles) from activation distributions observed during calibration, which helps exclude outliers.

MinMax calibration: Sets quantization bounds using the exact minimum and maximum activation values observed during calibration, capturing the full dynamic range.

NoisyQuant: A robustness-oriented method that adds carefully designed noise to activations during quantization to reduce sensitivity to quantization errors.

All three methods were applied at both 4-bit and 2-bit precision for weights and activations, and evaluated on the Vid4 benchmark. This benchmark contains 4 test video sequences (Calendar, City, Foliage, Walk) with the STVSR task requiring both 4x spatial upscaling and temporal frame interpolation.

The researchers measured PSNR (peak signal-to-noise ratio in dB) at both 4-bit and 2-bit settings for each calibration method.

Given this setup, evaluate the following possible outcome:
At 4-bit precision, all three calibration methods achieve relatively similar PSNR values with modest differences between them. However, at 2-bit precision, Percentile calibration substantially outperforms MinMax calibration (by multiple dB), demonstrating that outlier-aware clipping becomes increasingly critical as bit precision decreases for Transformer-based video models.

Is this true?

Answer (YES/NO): NO